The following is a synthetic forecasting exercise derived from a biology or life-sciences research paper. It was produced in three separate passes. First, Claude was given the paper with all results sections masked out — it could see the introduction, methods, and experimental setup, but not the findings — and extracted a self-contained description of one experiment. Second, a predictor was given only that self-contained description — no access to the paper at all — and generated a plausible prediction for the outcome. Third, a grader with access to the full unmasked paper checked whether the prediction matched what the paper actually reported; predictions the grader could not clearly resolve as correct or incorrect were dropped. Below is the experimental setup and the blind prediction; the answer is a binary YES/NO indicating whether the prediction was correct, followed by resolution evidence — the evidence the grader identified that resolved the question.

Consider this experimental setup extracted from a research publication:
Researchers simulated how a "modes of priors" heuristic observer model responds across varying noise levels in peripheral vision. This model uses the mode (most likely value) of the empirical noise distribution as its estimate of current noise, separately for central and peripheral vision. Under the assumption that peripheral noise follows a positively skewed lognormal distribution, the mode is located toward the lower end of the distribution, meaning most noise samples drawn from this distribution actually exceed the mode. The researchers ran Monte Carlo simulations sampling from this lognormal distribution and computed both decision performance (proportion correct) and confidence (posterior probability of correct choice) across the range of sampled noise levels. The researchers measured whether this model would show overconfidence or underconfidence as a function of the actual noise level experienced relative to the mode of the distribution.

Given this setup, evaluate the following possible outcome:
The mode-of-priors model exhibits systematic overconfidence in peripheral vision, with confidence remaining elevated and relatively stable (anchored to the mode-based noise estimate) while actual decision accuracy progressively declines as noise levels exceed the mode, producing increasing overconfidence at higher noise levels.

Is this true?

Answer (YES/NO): NO